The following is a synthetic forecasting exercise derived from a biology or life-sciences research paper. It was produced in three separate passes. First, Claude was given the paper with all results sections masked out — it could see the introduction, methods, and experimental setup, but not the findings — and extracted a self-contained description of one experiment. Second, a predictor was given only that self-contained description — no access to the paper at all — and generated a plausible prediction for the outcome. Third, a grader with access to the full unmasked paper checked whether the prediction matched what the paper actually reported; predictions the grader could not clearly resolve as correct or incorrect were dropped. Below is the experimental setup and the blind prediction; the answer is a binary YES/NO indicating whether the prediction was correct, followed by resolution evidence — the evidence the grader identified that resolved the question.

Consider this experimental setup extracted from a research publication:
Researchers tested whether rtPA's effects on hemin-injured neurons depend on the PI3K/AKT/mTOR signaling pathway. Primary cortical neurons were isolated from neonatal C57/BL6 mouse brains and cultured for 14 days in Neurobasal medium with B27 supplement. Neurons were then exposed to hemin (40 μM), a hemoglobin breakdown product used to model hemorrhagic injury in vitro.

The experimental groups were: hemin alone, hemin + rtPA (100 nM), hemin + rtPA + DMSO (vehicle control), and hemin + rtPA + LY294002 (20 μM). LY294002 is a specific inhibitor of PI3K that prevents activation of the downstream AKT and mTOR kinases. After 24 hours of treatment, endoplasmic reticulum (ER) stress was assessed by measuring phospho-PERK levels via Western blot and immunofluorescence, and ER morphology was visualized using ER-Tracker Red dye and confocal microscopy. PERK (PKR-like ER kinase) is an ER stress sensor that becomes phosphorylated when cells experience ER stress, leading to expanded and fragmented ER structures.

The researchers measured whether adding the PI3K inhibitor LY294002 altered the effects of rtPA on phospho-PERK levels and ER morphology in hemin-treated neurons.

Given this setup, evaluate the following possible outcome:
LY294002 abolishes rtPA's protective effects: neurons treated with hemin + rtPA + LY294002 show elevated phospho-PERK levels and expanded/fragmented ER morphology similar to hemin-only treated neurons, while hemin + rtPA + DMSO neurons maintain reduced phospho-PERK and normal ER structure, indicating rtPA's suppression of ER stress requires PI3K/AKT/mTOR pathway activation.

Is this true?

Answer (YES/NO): YES